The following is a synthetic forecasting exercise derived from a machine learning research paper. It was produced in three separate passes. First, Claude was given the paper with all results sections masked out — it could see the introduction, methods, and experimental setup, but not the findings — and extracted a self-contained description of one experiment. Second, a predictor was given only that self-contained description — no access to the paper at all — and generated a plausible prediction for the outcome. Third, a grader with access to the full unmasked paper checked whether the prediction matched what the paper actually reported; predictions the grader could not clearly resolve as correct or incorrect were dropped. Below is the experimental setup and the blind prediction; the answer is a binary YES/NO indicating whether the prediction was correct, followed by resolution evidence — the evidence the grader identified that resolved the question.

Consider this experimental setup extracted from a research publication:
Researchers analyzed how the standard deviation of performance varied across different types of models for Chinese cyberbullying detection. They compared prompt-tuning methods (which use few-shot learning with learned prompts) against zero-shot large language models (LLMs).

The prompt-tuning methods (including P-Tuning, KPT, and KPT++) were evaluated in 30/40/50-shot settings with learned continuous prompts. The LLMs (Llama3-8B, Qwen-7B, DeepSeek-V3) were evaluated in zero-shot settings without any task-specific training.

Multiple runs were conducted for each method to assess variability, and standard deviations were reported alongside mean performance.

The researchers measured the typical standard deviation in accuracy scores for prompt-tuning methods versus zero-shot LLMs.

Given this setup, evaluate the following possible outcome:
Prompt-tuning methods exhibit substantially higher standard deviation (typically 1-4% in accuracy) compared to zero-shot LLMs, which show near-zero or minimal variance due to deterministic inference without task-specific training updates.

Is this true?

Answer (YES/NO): NO